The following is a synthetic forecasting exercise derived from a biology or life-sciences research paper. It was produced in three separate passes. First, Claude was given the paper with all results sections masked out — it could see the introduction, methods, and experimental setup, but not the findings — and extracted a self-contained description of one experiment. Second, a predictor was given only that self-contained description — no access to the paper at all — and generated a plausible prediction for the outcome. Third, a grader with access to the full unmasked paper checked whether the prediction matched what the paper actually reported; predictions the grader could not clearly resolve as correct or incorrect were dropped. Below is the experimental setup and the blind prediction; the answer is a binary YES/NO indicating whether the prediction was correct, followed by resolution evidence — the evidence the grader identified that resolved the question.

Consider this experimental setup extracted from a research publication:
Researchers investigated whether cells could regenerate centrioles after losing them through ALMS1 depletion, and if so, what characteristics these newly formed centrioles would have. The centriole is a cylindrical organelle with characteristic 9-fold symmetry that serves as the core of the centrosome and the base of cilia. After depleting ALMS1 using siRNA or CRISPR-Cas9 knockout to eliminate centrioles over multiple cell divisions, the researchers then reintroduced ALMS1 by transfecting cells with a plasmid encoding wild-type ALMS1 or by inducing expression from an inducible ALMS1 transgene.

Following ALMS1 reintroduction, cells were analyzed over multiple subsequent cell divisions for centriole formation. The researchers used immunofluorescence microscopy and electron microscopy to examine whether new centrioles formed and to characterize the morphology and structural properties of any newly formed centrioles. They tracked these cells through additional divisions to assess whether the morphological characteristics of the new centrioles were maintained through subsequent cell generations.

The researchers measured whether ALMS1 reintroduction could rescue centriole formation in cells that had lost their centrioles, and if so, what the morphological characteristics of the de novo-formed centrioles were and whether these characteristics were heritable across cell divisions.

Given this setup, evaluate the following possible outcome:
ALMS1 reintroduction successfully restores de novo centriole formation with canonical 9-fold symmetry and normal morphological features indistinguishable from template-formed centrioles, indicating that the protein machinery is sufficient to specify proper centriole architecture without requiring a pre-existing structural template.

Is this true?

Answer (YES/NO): NO